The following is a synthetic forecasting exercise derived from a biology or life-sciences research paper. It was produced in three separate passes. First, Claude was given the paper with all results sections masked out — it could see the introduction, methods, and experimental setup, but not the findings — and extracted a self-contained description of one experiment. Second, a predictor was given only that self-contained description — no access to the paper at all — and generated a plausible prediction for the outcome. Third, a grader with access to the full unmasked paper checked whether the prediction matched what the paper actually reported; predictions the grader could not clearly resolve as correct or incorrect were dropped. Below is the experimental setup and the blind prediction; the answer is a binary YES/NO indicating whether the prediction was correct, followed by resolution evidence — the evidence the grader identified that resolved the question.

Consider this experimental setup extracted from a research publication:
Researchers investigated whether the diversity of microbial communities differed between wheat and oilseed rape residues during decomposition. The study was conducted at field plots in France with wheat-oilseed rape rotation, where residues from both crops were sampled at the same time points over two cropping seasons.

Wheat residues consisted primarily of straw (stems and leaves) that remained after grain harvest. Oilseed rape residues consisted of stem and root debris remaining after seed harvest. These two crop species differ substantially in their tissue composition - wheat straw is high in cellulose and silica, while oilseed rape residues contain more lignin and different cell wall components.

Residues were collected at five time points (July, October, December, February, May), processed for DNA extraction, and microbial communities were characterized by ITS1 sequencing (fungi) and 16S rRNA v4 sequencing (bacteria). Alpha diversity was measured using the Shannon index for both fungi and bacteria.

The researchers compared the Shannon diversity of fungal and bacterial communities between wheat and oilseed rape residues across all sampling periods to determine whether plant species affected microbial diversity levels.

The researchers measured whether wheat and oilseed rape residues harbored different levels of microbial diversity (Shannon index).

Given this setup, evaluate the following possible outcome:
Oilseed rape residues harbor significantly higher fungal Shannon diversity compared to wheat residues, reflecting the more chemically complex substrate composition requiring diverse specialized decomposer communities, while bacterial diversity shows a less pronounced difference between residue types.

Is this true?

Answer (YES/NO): NO